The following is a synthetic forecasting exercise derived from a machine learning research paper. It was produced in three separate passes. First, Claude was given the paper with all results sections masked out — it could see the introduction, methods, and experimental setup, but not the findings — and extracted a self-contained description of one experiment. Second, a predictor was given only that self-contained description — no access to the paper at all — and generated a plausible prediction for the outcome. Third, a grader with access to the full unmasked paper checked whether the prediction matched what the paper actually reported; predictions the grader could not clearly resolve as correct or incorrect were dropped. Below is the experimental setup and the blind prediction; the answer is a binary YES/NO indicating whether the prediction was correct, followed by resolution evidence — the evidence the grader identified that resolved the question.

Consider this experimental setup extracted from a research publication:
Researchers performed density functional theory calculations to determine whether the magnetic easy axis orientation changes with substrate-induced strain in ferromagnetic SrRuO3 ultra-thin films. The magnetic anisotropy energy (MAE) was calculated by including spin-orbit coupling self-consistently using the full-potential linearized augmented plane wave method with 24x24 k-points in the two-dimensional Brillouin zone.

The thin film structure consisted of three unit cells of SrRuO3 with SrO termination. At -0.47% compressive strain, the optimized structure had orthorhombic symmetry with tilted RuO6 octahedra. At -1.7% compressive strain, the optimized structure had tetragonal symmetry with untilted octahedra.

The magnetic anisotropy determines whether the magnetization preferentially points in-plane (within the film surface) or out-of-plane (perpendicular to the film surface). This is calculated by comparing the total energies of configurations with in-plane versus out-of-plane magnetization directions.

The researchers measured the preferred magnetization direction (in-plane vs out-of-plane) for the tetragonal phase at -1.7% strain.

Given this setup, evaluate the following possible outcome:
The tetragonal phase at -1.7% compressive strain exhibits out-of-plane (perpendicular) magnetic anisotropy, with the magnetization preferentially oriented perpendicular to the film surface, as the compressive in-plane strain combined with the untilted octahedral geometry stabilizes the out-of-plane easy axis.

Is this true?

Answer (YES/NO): YES